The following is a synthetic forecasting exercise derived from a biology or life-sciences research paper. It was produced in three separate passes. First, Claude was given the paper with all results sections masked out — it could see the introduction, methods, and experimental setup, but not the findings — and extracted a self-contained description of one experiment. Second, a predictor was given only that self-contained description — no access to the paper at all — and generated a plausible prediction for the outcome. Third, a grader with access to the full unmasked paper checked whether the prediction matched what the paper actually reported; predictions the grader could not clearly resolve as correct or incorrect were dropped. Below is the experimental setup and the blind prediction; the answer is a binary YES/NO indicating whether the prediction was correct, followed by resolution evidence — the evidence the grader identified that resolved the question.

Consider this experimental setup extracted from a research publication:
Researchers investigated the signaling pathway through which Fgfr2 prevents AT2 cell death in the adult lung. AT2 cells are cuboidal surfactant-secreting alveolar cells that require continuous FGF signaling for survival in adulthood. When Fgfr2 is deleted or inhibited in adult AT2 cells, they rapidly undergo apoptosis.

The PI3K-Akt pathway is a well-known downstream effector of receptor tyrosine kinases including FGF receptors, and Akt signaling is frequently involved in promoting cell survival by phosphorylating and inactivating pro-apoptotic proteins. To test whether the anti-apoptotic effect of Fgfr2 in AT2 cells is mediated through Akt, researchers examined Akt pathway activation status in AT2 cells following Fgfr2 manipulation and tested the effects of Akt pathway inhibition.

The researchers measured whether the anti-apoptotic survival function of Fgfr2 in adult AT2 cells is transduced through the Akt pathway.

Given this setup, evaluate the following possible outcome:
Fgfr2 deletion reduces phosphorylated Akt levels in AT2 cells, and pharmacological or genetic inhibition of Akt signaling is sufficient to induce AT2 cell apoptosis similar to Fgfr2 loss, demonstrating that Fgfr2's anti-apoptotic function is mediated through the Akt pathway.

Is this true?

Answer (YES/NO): NO